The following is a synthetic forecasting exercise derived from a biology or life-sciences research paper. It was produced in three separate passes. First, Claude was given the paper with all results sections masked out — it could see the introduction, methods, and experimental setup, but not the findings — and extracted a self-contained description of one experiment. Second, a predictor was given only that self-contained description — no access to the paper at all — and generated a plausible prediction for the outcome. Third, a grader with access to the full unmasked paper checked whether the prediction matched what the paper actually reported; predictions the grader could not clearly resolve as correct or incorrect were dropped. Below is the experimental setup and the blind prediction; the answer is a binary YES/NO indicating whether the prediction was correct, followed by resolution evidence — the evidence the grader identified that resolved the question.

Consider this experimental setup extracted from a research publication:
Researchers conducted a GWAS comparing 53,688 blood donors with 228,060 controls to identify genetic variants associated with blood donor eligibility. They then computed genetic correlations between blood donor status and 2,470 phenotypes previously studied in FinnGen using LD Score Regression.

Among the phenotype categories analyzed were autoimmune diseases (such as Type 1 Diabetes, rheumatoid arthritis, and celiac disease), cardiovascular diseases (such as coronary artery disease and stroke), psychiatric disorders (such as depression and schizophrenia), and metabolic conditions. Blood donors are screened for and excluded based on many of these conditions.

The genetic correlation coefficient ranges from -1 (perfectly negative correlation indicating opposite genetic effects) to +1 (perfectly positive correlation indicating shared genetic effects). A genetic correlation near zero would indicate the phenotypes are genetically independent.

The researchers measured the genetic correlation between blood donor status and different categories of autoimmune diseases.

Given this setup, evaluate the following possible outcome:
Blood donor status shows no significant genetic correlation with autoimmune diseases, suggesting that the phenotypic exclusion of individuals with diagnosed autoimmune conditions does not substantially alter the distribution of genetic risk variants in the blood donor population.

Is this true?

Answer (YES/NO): NO